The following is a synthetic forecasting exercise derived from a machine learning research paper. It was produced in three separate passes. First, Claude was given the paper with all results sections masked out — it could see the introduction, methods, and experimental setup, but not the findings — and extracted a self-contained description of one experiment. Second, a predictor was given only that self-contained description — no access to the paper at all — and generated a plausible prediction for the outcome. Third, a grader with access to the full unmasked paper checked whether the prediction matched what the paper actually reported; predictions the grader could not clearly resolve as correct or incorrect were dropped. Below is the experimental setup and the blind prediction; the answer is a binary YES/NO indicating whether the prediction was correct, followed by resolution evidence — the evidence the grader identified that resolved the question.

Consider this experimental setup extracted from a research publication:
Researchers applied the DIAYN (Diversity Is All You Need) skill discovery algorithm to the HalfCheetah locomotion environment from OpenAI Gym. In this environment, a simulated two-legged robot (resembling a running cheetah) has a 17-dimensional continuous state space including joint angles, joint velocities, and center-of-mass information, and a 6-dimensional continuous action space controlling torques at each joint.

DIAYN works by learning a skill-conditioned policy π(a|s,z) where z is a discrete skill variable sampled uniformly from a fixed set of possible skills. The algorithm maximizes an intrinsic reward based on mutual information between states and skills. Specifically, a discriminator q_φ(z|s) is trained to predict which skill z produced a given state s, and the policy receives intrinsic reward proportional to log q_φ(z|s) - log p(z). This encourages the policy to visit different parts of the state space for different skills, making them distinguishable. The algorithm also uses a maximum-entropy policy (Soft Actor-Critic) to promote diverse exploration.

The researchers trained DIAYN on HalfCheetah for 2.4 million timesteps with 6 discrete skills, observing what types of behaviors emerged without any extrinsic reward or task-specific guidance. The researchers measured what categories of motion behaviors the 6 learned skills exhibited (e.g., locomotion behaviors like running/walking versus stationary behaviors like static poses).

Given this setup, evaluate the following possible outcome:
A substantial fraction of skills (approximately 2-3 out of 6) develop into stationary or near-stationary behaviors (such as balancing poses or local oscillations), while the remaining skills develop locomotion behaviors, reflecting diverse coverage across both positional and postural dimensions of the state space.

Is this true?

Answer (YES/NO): NO